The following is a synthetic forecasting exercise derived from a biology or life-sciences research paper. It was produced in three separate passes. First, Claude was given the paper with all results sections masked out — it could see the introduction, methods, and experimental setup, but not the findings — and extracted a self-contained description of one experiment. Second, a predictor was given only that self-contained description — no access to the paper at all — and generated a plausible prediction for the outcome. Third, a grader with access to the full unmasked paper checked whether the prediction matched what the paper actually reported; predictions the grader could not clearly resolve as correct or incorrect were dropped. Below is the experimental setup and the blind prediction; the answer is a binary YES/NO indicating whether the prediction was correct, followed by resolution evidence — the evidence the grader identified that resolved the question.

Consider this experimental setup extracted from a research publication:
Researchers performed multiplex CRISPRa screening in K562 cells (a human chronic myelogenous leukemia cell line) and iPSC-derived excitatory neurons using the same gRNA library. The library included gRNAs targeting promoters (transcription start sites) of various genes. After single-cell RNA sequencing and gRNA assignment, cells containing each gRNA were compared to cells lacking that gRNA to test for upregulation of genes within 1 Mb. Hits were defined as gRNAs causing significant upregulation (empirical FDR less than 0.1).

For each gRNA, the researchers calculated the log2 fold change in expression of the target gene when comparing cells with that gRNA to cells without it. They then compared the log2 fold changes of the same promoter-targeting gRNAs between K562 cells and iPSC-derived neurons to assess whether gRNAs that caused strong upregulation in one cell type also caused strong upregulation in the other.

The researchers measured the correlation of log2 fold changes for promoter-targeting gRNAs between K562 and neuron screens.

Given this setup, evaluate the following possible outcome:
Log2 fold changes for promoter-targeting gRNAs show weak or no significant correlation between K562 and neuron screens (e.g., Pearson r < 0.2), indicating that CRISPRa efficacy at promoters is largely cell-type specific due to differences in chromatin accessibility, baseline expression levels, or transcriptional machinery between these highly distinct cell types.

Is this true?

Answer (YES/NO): NO